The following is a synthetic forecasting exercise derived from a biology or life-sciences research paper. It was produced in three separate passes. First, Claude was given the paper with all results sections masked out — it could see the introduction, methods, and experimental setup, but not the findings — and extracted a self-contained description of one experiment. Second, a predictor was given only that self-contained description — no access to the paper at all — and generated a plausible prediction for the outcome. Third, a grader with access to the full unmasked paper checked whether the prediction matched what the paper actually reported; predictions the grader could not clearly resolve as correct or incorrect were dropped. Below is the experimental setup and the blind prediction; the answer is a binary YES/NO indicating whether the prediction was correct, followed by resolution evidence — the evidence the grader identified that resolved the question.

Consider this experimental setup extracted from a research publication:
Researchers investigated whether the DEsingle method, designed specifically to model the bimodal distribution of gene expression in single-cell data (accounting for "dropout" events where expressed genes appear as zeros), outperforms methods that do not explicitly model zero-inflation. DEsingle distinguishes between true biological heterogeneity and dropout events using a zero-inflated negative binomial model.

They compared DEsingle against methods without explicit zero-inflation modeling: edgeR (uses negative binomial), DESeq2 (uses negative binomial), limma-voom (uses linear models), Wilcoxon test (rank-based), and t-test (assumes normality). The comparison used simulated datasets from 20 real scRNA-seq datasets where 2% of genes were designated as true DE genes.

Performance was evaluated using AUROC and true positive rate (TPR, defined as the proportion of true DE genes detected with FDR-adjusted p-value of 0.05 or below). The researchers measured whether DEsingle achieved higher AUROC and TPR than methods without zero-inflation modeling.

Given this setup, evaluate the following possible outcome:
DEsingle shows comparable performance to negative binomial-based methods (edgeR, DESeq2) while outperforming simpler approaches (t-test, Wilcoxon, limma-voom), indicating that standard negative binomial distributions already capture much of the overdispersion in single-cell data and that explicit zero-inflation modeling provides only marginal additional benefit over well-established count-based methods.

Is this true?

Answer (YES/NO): NO